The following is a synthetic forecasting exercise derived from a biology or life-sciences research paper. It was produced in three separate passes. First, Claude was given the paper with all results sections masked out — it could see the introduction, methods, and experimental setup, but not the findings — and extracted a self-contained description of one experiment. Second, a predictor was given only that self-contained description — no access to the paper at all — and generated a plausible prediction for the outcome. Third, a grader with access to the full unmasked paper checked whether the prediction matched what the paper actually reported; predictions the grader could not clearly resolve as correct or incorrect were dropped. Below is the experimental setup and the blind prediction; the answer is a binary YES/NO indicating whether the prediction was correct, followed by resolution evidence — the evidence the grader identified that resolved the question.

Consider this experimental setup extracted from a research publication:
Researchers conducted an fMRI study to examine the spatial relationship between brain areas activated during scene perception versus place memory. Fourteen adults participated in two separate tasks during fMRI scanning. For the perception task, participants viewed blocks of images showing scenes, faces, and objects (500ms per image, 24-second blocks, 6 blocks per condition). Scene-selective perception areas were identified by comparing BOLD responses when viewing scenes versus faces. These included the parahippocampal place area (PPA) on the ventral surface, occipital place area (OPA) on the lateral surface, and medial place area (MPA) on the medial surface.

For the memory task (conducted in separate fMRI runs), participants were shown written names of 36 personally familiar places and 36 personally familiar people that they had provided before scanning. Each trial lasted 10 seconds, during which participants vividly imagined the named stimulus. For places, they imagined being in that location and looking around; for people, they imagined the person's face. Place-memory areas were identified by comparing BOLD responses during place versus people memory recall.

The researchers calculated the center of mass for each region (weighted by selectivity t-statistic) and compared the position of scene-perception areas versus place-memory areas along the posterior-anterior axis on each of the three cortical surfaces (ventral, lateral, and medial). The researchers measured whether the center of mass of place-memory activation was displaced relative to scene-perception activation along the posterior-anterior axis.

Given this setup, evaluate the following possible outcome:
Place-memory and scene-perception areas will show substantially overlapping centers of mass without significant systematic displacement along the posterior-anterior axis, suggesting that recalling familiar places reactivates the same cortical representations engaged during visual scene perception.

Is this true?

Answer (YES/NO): NO